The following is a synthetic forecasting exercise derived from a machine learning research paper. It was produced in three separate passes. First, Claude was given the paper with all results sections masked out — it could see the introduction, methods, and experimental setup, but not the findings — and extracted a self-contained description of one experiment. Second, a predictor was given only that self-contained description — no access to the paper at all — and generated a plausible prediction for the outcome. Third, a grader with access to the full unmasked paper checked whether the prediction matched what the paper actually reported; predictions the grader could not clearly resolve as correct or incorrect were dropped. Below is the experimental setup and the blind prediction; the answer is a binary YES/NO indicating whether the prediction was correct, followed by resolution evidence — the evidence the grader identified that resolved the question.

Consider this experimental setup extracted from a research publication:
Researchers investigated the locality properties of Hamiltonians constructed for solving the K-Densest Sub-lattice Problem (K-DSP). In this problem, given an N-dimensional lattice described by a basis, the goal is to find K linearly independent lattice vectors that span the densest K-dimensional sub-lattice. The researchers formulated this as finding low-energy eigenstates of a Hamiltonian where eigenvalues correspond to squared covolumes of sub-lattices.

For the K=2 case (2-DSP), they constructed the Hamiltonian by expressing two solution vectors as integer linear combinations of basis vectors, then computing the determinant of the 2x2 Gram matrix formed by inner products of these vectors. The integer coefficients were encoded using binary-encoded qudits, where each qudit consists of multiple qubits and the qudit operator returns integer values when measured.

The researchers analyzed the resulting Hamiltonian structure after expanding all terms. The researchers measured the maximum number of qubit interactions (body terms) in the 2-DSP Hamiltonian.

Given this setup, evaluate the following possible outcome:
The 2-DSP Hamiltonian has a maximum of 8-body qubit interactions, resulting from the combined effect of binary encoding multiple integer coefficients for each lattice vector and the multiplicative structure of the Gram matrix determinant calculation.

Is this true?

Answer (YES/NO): NO